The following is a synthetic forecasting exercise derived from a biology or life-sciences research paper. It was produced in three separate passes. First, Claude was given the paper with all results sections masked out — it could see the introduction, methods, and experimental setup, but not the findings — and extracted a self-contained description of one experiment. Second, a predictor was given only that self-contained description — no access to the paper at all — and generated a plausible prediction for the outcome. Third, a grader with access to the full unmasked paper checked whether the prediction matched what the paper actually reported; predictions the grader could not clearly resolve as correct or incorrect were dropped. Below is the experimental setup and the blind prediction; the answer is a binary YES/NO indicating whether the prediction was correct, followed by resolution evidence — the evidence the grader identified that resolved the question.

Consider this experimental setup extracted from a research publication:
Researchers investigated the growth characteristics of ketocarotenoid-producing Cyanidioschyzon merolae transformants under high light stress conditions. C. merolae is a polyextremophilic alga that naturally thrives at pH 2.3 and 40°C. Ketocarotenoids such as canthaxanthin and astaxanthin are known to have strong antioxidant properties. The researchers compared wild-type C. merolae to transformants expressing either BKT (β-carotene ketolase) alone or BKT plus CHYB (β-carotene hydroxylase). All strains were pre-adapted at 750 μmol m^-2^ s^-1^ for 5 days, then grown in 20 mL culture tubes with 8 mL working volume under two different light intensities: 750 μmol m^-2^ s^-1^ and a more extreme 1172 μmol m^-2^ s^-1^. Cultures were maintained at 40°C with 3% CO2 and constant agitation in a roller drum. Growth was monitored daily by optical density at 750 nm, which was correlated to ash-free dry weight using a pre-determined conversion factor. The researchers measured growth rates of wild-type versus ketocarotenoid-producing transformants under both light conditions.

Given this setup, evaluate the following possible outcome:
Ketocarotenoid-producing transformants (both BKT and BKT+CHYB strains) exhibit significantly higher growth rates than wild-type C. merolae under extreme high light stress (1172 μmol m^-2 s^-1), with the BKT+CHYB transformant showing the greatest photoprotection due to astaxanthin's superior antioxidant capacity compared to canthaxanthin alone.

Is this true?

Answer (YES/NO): NO